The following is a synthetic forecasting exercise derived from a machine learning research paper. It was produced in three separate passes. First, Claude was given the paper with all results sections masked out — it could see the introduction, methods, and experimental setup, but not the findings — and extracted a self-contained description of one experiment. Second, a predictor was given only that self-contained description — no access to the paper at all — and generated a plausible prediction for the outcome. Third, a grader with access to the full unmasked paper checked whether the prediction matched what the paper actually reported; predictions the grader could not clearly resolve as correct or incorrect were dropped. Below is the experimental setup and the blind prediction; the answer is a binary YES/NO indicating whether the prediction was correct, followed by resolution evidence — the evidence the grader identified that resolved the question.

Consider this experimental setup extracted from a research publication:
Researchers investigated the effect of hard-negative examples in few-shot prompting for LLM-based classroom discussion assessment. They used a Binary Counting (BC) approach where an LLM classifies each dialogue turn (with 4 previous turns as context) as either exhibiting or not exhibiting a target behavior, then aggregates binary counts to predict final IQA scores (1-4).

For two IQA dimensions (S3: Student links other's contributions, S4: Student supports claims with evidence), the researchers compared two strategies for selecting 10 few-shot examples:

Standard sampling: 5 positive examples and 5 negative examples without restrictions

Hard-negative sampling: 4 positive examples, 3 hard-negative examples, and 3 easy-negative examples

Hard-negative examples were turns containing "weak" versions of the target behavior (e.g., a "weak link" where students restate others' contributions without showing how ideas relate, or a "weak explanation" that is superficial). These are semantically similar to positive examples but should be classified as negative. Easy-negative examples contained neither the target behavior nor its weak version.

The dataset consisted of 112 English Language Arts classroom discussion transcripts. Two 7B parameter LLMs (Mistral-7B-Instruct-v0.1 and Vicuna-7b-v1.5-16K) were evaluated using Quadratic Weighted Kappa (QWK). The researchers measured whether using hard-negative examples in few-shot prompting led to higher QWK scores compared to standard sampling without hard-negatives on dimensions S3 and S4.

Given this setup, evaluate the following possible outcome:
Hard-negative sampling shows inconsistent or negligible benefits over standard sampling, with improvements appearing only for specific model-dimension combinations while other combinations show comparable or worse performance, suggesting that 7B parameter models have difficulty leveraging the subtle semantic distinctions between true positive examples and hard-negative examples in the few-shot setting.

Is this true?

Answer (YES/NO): NO